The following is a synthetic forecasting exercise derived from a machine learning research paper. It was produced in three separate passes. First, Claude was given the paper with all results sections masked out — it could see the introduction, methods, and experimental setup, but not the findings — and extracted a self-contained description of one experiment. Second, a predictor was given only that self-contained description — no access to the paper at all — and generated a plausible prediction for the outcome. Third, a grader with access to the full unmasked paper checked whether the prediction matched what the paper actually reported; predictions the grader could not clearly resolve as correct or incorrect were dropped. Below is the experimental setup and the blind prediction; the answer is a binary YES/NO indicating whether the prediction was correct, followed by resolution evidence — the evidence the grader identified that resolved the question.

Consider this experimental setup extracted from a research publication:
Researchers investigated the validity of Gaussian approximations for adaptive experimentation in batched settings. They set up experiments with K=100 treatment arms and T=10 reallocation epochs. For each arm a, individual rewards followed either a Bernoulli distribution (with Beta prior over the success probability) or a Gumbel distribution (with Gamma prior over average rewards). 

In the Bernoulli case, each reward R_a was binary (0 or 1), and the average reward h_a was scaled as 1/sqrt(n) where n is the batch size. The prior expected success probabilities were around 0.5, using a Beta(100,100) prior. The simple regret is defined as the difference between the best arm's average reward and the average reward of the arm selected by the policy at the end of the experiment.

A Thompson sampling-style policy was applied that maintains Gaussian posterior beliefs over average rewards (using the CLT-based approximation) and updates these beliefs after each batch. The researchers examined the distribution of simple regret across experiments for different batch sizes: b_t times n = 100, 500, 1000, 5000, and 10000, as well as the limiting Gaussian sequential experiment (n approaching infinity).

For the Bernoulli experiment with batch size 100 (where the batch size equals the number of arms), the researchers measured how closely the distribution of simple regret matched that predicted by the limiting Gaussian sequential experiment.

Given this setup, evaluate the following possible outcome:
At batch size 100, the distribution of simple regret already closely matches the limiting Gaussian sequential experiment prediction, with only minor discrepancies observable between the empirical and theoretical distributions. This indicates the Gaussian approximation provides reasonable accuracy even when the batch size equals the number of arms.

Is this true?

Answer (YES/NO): YES